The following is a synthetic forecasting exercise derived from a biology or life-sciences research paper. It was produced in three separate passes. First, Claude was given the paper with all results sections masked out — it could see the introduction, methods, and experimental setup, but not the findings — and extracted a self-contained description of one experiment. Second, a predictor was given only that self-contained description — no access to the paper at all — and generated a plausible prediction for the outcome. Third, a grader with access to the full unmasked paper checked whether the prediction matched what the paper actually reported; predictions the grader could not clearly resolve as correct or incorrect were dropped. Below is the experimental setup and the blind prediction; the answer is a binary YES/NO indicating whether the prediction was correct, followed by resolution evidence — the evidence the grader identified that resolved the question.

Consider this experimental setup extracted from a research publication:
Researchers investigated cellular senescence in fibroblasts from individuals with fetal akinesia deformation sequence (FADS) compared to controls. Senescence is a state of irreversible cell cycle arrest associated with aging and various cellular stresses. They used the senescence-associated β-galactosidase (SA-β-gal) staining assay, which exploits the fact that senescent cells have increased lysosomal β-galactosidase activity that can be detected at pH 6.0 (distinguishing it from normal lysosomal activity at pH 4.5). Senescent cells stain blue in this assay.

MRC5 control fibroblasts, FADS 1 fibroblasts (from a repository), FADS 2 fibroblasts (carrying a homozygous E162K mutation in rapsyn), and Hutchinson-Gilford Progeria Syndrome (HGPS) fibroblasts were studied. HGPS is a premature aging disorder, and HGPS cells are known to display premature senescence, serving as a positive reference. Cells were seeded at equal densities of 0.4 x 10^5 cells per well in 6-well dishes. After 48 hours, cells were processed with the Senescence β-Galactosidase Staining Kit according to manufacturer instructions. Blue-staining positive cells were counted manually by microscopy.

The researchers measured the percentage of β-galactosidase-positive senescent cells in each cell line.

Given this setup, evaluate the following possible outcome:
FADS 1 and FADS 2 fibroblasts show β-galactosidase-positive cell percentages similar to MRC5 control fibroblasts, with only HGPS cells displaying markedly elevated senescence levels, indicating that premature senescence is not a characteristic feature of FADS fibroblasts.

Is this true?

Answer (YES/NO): NO